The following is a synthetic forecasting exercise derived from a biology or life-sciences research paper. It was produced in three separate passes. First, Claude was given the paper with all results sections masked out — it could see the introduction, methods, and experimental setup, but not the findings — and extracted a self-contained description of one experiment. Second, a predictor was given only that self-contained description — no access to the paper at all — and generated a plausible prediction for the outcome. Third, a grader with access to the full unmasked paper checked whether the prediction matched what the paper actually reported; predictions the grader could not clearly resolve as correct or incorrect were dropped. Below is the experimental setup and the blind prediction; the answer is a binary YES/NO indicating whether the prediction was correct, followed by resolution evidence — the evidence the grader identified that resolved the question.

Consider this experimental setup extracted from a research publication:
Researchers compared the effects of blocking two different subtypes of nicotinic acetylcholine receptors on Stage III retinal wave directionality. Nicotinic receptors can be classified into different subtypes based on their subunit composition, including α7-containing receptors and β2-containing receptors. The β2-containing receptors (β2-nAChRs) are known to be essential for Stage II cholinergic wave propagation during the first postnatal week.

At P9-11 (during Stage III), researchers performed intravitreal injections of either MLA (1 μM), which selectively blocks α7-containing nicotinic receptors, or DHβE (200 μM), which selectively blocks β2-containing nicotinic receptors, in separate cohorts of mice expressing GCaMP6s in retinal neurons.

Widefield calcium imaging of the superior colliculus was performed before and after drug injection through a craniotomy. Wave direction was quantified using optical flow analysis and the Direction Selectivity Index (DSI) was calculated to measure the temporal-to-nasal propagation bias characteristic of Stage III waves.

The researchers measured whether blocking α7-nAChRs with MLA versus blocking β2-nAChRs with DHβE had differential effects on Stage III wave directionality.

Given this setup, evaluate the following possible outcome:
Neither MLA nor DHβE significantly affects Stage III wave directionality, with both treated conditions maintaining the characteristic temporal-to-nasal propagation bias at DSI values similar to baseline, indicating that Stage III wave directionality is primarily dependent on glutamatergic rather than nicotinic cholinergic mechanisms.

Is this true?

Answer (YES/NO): NO